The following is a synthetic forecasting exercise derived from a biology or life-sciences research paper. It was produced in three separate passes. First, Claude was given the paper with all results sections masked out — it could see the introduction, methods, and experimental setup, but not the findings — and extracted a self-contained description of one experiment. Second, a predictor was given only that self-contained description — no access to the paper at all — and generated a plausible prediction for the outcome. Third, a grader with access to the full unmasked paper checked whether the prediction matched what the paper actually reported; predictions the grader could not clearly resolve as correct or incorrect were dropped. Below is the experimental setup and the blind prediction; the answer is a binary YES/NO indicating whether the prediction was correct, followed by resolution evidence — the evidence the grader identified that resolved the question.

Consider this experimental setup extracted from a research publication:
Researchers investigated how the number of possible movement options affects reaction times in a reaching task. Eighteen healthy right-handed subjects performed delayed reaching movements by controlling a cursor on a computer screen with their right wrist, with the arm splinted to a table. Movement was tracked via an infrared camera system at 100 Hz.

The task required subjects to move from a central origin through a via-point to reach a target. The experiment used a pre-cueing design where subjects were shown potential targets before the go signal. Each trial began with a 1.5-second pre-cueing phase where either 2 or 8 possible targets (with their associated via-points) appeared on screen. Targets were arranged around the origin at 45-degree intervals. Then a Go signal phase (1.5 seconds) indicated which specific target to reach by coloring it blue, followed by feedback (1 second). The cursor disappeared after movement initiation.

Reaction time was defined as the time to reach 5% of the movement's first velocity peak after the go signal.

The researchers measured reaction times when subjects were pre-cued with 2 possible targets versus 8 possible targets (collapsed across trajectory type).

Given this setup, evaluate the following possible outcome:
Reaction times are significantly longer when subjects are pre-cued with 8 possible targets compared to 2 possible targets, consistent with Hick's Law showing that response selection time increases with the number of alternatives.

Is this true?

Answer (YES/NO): YES